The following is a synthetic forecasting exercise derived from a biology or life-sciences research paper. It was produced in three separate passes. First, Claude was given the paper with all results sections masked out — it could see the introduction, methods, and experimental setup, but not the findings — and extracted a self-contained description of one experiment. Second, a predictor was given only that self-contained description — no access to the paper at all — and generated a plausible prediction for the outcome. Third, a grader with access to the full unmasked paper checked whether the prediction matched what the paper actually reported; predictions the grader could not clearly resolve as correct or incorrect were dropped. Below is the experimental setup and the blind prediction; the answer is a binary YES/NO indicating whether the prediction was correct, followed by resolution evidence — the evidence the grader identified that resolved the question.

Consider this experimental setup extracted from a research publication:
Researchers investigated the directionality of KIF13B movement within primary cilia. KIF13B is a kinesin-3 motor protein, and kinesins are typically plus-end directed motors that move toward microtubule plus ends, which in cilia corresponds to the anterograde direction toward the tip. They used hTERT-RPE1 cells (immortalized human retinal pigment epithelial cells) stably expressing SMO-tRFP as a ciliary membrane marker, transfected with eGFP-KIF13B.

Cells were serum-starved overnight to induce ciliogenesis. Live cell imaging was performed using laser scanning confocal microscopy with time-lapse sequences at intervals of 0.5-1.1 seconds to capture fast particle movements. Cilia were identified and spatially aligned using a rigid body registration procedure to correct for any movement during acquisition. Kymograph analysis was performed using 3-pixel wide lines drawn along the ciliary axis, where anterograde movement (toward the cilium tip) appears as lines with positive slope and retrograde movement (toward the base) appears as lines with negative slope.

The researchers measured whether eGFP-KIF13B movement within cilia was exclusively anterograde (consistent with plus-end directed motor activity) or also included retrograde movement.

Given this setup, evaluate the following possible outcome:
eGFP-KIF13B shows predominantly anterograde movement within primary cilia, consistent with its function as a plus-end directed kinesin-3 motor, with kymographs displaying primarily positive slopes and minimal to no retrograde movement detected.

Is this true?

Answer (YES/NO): NO